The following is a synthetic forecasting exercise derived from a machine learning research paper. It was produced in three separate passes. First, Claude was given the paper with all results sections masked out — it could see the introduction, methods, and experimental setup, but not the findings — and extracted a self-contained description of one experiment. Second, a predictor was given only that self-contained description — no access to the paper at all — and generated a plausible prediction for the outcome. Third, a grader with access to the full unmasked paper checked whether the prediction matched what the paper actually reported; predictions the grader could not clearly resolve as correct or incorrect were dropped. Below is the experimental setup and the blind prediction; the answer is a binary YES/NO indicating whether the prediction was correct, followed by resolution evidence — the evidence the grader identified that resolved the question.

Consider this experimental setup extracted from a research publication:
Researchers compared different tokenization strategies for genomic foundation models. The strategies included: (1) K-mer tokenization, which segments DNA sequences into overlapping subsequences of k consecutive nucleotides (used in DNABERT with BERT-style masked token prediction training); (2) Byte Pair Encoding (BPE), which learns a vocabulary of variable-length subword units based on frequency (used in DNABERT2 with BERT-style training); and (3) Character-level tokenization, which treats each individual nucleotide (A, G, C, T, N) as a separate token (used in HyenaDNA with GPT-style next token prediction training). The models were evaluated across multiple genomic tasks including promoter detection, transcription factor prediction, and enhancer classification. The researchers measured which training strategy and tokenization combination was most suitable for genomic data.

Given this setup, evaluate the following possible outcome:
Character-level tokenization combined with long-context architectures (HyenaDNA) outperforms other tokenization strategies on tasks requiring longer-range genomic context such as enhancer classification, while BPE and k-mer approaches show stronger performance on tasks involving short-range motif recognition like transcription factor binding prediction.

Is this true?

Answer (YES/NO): NO